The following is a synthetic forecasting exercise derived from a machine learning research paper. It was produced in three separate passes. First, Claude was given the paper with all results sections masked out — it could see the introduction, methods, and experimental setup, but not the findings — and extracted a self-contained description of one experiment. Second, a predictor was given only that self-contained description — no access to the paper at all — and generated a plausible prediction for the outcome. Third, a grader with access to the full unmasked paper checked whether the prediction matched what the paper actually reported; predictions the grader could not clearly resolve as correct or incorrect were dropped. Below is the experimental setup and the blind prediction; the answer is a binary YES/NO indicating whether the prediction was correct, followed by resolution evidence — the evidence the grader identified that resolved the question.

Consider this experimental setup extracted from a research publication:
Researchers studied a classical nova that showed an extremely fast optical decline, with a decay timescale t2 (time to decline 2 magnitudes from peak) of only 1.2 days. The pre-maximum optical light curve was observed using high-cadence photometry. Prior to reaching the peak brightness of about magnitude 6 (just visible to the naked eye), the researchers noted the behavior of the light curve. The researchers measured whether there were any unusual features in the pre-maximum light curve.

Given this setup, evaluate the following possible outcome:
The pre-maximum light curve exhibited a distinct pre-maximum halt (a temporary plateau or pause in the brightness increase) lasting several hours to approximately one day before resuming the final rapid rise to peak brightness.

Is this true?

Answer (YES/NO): YES